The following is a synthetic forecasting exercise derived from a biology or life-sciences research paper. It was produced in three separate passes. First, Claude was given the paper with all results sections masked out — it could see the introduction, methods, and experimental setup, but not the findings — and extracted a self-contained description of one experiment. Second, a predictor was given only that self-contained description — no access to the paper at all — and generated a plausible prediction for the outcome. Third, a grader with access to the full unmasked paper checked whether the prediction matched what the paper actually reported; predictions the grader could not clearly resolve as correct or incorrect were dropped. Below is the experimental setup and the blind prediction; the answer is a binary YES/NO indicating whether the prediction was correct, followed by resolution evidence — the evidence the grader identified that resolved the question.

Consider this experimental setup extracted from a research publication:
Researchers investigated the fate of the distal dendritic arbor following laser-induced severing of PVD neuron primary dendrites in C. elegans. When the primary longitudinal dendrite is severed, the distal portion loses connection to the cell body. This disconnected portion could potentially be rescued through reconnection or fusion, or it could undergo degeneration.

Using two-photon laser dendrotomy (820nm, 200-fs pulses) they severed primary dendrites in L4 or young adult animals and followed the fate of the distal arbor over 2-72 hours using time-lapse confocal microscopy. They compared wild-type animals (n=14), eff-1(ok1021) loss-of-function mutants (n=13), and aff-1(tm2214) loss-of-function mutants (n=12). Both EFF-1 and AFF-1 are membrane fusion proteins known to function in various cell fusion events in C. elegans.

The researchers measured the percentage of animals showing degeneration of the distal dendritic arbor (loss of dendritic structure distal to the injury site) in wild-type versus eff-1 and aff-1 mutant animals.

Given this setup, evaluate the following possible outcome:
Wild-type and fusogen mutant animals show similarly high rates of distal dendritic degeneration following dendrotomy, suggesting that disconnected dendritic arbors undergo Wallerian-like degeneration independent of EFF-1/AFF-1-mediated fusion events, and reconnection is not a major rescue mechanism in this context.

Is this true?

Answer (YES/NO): NO